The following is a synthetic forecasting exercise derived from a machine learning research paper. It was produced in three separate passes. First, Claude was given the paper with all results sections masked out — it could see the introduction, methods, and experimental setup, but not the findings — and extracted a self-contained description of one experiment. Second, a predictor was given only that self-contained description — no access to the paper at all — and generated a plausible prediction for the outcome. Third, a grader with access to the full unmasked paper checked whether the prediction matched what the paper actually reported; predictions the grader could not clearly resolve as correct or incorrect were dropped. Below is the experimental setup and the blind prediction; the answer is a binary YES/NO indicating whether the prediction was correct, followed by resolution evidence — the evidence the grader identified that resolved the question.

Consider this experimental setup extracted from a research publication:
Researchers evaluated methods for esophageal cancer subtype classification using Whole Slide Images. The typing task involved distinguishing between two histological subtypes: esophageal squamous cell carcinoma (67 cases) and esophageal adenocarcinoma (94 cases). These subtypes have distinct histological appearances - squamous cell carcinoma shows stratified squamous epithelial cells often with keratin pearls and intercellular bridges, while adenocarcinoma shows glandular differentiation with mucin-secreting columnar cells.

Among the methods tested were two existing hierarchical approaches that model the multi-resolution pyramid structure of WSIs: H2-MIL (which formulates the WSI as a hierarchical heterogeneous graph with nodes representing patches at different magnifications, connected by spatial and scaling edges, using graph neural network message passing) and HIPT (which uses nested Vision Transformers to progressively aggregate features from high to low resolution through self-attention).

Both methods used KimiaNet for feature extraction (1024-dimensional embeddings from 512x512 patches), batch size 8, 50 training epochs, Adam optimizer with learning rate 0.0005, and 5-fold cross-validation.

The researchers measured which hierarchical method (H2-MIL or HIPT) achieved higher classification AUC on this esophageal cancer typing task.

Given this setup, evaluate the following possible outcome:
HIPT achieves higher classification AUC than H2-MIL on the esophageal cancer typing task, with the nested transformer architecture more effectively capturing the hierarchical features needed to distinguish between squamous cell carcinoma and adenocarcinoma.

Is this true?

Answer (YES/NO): YES